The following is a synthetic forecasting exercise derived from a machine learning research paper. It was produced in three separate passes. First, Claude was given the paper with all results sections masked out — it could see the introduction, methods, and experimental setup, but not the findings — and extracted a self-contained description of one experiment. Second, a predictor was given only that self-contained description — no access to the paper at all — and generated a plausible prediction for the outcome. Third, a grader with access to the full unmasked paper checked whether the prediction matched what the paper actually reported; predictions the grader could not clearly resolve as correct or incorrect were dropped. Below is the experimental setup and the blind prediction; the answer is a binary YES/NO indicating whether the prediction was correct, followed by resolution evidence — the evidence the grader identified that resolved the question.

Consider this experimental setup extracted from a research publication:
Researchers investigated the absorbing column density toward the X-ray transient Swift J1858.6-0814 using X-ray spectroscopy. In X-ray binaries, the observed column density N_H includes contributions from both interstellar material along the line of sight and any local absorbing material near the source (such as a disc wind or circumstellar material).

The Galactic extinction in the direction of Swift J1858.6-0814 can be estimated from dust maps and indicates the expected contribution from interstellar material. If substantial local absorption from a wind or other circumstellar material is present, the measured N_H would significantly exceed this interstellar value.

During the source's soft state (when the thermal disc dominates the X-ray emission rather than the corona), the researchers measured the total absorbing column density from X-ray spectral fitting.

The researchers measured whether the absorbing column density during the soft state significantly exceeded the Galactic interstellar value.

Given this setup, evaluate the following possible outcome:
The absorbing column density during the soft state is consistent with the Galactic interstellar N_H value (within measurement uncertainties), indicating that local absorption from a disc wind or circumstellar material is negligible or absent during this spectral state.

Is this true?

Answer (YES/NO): YES